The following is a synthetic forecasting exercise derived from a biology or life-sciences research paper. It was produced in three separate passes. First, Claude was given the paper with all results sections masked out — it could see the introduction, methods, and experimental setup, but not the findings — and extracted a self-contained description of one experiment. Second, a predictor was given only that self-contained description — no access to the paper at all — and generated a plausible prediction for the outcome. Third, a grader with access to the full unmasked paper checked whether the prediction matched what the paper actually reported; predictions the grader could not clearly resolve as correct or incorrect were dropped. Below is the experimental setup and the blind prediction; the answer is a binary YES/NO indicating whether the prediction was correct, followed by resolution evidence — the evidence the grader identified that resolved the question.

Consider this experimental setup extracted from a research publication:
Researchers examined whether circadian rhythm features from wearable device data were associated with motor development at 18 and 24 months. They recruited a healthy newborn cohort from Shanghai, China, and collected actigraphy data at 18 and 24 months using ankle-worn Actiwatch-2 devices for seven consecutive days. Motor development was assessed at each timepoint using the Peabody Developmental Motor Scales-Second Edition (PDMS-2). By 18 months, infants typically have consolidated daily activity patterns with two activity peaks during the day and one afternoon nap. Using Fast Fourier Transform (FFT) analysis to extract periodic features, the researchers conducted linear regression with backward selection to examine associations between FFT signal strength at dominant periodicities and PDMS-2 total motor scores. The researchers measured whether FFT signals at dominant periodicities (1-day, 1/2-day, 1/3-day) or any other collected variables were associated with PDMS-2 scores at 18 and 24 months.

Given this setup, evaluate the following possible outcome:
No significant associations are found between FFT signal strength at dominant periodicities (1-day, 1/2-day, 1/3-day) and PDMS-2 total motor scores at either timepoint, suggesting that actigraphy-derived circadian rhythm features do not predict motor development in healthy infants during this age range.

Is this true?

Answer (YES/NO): YES